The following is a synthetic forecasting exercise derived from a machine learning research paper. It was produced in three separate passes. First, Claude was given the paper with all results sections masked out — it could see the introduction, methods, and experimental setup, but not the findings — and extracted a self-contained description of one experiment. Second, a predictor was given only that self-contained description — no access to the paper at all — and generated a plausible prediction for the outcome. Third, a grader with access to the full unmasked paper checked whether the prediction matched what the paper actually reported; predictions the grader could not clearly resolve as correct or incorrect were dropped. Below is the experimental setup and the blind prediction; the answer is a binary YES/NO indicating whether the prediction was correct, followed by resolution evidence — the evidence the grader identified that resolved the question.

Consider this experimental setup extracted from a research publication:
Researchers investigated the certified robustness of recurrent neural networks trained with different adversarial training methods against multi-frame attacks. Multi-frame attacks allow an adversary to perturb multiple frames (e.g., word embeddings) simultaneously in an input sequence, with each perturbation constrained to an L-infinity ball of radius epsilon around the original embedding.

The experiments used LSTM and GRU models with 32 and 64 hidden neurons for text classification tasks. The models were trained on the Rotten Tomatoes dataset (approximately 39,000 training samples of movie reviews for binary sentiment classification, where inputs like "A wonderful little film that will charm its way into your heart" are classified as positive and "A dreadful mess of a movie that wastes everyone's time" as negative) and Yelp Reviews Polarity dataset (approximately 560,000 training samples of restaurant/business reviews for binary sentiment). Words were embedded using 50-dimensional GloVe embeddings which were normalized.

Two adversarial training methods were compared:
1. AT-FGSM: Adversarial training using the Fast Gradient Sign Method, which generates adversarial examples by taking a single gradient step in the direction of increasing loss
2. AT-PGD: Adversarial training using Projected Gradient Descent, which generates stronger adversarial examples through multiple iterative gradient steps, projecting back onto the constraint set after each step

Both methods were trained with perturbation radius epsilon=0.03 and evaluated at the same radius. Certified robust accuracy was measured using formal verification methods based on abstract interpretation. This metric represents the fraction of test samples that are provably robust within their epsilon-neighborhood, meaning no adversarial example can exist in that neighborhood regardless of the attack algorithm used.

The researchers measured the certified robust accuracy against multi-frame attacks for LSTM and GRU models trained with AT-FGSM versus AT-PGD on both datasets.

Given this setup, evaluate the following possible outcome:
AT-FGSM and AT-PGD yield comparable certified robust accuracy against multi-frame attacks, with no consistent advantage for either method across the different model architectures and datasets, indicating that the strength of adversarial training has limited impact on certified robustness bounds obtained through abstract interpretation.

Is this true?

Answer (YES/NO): NO